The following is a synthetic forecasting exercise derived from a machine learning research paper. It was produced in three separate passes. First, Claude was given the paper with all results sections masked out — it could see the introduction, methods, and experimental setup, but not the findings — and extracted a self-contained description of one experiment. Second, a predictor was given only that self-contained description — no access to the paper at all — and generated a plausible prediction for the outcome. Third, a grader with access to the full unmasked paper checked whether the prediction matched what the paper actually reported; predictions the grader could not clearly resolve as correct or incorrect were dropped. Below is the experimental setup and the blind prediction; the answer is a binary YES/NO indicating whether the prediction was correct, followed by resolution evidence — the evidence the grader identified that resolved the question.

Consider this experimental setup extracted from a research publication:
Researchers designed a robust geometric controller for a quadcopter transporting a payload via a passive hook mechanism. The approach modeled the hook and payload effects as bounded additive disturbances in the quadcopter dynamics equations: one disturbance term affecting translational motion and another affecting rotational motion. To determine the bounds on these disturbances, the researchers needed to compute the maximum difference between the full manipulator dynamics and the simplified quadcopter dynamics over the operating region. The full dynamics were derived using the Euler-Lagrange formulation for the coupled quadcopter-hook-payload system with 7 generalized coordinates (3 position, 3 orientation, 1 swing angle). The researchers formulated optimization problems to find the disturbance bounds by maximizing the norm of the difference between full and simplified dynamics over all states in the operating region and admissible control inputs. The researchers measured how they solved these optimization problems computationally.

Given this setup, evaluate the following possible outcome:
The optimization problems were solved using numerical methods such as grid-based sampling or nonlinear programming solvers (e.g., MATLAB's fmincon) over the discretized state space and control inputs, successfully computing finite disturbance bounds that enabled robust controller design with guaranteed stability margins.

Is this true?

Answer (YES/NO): YES